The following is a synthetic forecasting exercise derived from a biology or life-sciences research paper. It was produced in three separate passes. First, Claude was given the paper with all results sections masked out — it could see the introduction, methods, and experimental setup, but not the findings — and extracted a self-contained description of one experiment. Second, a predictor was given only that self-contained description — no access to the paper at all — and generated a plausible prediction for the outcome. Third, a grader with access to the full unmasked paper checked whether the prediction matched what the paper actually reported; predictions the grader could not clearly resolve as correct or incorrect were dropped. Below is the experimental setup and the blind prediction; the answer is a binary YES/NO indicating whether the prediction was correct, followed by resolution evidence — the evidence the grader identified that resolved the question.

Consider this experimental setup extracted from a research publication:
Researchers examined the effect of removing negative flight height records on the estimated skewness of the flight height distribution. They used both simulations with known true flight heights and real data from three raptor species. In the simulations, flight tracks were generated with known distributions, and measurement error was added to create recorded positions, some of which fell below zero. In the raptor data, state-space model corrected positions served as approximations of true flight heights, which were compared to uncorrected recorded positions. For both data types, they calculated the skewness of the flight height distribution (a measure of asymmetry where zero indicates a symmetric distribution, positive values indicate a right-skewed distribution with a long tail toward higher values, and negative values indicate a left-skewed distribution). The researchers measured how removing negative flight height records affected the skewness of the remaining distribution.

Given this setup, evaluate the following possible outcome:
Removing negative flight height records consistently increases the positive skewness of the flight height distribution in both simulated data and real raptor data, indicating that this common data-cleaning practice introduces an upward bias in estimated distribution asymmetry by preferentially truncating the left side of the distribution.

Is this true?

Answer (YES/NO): YES